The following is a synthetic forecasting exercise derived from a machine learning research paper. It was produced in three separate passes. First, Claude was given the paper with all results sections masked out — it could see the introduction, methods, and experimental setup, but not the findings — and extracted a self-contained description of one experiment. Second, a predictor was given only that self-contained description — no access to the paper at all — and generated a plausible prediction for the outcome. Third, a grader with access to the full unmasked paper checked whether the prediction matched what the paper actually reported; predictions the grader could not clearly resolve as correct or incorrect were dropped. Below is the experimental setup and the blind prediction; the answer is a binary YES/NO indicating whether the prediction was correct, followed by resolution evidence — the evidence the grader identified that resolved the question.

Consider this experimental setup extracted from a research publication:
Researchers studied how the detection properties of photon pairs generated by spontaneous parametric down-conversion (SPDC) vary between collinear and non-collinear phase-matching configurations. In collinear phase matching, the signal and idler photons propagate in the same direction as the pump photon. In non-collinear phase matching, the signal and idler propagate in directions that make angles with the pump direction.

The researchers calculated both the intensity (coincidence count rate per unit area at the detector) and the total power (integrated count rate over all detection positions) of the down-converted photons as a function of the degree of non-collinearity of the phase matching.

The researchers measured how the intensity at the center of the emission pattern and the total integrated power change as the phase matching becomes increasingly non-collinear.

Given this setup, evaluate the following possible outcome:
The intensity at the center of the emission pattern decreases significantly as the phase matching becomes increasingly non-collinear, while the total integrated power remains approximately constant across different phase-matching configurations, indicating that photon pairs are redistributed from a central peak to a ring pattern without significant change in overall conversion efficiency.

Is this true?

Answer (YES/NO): YES